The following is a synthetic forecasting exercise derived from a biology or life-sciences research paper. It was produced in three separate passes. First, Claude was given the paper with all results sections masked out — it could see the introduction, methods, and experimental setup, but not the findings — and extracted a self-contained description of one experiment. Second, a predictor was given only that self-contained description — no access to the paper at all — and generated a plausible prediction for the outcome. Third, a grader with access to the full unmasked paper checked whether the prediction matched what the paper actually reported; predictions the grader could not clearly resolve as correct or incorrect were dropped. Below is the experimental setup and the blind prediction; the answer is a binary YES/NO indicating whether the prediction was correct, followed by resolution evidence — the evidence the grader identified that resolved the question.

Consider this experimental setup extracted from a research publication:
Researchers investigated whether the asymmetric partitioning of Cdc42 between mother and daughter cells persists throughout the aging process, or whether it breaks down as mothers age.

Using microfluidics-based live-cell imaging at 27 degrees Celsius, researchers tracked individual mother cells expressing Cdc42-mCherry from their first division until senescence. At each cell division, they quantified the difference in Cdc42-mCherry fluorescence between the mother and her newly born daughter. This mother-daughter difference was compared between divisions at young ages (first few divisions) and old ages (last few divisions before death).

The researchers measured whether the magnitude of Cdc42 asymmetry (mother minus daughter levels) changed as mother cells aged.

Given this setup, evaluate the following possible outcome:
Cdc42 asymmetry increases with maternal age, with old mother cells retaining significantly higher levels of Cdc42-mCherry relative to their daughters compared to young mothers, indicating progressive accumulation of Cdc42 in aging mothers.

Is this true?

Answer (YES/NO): NO